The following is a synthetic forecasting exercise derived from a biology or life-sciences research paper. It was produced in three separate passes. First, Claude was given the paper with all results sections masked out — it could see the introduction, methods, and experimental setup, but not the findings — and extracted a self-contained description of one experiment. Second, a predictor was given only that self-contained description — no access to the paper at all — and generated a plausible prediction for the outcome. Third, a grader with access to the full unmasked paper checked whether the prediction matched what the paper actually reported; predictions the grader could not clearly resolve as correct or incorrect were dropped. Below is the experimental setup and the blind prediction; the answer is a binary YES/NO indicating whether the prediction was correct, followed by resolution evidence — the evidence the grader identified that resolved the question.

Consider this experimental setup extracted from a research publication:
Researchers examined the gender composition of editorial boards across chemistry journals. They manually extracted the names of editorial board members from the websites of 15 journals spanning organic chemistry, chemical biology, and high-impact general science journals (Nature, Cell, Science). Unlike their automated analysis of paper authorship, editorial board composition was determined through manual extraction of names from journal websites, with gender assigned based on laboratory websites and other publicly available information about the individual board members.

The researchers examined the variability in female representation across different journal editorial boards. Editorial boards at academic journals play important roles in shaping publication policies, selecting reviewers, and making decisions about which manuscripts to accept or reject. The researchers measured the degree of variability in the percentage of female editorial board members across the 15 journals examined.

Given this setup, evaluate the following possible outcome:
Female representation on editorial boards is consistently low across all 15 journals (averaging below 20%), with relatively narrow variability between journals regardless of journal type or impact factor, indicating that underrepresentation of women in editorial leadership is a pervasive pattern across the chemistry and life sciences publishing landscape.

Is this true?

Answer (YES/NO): NO